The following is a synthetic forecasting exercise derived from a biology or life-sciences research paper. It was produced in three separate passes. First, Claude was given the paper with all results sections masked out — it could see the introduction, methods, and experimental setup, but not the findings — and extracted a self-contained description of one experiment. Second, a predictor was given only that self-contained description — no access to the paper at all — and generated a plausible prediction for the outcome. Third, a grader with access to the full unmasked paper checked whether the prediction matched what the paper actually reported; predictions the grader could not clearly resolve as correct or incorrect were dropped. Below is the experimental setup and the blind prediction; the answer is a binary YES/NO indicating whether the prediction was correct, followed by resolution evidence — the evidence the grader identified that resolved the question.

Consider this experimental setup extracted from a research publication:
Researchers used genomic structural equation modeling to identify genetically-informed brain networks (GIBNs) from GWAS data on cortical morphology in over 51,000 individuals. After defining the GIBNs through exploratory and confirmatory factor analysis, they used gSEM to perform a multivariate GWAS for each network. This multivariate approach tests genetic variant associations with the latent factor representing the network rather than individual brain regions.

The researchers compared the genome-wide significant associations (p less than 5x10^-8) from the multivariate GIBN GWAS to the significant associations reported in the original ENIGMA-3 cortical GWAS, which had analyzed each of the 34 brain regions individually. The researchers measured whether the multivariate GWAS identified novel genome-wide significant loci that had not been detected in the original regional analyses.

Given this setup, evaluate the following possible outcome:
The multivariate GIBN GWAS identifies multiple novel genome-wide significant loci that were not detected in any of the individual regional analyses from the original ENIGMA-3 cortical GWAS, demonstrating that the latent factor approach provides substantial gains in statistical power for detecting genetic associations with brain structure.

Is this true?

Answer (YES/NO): NO